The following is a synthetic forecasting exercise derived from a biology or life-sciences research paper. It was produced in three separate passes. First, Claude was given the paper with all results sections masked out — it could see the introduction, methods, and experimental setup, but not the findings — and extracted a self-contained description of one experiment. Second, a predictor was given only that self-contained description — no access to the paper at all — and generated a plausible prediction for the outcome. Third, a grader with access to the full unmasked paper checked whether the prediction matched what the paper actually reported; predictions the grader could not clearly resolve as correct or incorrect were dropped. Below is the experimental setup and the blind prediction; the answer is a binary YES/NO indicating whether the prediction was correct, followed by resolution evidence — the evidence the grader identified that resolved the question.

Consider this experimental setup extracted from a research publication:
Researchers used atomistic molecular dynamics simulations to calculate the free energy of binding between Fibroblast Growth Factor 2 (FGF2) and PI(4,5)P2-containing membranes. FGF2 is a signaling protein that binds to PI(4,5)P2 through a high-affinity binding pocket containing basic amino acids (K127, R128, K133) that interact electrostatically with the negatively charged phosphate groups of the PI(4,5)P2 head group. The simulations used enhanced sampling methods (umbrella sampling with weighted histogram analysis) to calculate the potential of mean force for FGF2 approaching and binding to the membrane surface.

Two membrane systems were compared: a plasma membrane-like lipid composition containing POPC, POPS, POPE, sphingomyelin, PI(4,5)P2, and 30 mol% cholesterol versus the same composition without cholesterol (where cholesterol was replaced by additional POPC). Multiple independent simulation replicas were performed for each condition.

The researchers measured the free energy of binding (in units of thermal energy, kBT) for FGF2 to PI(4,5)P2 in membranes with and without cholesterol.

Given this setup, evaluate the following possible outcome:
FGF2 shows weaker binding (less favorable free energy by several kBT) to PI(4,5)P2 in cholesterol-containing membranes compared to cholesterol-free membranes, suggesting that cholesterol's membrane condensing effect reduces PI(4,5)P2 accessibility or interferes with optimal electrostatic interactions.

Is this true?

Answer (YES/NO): NO